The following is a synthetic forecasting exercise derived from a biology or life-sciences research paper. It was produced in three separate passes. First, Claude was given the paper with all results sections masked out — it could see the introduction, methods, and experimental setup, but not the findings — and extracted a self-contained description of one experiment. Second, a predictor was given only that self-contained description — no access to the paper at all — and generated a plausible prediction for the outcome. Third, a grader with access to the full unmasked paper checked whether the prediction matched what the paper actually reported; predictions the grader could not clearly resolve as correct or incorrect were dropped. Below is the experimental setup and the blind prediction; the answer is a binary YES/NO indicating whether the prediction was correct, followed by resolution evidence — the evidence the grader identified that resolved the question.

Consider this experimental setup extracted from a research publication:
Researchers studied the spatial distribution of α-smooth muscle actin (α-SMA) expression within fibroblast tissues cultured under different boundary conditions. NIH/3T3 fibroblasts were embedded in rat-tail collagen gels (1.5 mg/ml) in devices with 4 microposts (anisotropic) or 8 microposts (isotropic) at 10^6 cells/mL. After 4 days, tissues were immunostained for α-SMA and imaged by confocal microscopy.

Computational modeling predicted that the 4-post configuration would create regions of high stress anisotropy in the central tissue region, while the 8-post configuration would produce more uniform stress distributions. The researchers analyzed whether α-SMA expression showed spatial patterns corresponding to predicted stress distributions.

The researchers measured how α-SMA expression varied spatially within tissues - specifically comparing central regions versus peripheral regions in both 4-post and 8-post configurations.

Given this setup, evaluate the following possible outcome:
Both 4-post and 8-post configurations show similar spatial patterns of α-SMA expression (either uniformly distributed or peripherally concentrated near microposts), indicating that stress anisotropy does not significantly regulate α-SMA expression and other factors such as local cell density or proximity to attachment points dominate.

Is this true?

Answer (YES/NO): NO